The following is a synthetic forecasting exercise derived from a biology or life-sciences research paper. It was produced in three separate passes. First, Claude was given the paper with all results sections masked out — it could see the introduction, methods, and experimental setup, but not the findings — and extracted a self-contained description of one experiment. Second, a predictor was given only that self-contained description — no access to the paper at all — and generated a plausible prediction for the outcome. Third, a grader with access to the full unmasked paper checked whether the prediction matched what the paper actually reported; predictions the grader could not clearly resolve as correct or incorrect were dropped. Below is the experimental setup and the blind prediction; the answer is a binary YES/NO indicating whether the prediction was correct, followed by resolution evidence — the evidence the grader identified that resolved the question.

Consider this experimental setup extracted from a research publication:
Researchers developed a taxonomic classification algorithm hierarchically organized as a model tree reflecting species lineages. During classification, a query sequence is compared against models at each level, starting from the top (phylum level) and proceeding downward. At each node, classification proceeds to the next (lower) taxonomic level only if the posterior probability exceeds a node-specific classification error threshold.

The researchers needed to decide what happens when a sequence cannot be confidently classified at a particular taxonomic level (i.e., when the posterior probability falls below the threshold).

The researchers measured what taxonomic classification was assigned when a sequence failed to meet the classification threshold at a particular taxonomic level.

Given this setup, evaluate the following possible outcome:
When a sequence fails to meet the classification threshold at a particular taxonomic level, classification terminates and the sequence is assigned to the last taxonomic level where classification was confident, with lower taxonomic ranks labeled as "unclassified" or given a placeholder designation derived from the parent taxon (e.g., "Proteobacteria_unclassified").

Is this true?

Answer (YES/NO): NO